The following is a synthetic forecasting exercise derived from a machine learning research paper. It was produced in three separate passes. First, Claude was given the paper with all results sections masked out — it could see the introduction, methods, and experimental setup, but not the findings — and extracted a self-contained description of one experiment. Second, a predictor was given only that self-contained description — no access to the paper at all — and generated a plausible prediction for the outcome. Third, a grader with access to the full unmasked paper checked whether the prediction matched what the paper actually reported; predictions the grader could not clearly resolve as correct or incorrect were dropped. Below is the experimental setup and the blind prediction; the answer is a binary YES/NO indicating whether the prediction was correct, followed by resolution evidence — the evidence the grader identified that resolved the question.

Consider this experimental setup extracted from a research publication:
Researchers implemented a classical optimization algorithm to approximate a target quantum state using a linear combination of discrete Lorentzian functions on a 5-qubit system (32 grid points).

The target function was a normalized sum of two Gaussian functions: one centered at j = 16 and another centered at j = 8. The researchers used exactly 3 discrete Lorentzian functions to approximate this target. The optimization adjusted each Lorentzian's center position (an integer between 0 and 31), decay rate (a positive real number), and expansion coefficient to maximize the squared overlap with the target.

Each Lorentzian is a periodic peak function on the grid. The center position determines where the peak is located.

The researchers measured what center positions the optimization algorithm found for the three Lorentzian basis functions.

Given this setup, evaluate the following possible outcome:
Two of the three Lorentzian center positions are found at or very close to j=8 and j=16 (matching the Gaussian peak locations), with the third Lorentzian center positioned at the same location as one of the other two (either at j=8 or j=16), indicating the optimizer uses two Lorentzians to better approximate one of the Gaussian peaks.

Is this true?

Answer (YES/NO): NO